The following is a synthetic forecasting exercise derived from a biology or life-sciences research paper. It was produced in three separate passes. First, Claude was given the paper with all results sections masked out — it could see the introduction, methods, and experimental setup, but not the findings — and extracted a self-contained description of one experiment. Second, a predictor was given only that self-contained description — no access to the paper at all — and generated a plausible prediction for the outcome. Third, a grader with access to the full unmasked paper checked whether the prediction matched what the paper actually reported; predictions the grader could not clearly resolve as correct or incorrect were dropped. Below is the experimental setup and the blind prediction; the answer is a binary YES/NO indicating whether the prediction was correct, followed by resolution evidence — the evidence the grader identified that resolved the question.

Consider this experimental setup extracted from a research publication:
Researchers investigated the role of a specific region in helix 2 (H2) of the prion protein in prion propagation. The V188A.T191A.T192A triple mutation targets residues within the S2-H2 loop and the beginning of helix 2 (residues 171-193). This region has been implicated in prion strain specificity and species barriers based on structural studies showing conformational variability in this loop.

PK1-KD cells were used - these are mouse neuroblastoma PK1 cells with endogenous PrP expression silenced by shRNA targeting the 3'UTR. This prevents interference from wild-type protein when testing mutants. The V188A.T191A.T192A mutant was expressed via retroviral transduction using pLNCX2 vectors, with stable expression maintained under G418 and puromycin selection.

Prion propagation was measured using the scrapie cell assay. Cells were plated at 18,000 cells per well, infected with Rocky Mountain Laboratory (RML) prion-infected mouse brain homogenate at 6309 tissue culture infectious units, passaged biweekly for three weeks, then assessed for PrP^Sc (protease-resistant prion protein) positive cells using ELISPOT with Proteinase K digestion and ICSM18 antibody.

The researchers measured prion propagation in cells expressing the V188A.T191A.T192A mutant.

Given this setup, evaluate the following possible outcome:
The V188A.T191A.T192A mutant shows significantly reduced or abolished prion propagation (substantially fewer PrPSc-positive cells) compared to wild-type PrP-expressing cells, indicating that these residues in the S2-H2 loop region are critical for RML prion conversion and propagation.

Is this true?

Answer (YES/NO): YES